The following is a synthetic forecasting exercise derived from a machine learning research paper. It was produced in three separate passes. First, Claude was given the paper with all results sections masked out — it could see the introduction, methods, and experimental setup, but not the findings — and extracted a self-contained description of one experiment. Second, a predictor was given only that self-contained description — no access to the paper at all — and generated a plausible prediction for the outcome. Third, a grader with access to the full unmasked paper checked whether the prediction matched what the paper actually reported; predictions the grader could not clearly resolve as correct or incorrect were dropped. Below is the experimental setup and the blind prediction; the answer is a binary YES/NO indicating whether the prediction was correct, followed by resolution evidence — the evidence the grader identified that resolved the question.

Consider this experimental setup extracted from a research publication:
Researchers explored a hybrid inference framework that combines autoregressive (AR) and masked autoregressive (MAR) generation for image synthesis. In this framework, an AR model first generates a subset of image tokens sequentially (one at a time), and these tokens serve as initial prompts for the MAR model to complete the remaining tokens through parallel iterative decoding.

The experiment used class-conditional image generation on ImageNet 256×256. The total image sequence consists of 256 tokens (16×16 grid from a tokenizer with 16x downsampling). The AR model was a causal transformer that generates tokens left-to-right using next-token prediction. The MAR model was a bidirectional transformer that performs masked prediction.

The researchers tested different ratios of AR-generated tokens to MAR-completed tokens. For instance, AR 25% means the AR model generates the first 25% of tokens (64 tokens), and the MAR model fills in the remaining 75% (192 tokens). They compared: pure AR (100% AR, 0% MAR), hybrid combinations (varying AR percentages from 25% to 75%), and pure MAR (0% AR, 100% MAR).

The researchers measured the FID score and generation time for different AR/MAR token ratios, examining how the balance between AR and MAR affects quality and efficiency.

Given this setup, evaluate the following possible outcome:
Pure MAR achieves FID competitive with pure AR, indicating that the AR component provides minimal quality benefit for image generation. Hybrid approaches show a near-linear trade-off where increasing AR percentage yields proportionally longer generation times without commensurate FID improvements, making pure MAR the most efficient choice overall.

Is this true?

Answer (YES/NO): NO